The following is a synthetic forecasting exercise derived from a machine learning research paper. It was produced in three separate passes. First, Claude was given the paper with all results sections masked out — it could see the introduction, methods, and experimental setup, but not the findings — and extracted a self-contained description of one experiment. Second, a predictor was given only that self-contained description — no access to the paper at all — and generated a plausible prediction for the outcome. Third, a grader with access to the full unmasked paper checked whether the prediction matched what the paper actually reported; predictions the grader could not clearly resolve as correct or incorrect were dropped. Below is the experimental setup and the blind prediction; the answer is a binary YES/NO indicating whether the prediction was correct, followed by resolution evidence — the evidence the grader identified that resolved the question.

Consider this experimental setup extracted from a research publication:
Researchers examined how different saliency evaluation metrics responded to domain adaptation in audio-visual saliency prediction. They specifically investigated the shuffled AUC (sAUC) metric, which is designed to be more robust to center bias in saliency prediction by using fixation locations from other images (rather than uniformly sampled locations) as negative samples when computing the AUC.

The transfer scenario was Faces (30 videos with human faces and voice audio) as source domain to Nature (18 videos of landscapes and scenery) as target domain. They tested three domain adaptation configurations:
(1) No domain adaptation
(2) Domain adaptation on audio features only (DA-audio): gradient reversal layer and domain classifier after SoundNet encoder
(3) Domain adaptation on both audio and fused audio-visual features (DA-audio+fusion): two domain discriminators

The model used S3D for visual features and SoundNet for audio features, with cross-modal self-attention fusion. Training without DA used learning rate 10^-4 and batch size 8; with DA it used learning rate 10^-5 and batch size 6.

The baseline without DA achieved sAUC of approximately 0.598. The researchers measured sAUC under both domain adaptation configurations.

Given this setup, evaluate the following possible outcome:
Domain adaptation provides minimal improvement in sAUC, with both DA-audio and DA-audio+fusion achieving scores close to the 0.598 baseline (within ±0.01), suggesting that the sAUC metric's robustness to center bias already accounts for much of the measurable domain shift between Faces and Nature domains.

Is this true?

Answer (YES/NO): YES